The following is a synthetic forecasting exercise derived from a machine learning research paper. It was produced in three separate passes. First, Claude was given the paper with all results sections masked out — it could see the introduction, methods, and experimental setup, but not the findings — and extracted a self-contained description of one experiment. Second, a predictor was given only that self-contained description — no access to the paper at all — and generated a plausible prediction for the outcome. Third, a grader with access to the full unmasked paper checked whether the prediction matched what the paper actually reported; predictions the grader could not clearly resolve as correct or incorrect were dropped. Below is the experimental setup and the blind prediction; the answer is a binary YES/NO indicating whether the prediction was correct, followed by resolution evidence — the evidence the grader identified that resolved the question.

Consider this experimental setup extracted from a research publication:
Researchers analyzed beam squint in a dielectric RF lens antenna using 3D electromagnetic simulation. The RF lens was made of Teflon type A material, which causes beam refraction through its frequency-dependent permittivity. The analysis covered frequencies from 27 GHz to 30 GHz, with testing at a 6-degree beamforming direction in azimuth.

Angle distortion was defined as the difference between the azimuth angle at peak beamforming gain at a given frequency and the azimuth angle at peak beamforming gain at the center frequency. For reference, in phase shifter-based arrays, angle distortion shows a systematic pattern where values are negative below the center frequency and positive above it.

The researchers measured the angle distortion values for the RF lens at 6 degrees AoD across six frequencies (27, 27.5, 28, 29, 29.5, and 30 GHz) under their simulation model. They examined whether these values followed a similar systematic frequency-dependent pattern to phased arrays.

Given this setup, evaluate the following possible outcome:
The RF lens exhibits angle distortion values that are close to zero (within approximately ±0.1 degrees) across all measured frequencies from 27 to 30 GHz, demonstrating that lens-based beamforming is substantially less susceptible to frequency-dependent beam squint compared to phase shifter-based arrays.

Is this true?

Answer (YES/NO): NO